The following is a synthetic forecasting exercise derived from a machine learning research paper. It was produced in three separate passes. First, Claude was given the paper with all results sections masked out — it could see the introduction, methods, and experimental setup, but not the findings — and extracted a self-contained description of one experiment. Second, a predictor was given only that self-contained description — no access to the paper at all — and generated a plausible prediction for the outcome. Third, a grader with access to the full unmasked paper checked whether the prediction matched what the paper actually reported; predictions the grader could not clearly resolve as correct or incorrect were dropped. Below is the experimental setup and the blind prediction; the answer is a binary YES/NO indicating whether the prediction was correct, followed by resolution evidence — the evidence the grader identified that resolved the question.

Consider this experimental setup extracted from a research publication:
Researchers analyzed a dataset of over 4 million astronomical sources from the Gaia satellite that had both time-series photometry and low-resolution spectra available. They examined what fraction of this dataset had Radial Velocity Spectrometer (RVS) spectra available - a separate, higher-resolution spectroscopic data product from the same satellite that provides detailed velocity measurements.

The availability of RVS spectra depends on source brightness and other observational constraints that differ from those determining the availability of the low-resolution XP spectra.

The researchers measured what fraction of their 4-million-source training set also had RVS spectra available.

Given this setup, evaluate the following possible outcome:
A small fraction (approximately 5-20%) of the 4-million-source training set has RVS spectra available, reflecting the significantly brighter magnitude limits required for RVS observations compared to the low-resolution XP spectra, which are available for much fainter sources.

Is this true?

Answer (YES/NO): NO